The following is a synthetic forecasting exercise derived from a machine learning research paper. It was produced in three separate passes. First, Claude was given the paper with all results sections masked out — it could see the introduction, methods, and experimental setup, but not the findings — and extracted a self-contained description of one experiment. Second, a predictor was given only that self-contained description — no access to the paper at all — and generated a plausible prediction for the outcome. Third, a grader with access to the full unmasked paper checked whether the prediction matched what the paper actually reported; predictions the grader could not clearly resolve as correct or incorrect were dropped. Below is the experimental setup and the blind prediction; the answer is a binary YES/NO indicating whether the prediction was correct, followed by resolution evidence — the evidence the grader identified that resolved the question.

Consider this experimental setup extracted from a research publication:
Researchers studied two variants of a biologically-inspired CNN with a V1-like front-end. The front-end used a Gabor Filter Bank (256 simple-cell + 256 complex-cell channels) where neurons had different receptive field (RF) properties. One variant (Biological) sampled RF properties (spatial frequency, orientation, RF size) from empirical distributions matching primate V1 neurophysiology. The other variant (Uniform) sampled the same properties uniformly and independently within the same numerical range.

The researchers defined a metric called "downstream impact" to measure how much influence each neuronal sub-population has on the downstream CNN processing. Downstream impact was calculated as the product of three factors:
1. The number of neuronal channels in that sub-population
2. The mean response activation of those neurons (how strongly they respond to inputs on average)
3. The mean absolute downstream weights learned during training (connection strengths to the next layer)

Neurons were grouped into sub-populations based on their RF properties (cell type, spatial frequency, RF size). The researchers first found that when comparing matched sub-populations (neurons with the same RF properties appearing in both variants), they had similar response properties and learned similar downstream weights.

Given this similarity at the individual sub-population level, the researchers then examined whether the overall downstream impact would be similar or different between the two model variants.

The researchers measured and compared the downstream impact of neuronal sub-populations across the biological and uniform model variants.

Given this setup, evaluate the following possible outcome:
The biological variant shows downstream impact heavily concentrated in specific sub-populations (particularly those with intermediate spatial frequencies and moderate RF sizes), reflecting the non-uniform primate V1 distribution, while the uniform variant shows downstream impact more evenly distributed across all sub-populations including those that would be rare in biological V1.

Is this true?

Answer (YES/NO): NO